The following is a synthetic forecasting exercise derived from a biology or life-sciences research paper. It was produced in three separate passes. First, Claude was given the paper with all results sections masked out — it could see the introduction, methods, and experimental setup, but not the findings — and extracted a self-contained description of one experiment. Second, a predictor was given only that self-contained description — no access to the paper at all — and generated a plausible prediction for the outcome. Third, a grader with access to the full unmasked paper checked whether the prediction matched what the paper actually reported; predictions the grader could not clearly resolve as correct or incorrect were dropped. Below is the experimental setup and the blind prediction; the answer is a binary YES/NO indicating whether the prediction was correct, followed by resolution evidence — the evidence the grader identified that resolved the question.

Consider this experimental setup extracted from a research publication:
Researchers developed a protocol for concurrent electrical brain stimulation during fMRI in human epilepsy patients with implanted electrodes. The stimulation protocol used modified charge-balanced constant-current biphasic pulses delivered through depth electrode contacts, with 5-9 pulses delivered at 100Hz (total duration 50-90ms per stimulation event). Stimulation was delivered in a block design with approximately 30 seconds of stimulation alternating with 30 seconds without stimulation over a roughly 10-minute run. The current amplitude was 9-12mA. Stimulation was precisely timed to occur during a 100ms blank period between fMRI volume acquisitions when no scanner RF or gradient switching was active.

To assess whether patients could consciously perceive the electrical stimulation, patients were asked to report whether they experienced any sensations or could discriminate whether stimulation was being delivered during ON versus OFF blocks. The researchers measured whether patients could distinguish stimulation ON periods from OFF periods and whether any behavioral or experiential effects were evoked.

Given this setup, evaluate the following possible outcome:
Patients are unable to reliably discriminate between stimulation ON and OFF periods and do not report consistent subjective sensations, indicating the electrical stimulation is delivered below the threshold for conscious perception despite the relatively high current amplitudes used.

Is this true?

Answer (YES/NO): YES